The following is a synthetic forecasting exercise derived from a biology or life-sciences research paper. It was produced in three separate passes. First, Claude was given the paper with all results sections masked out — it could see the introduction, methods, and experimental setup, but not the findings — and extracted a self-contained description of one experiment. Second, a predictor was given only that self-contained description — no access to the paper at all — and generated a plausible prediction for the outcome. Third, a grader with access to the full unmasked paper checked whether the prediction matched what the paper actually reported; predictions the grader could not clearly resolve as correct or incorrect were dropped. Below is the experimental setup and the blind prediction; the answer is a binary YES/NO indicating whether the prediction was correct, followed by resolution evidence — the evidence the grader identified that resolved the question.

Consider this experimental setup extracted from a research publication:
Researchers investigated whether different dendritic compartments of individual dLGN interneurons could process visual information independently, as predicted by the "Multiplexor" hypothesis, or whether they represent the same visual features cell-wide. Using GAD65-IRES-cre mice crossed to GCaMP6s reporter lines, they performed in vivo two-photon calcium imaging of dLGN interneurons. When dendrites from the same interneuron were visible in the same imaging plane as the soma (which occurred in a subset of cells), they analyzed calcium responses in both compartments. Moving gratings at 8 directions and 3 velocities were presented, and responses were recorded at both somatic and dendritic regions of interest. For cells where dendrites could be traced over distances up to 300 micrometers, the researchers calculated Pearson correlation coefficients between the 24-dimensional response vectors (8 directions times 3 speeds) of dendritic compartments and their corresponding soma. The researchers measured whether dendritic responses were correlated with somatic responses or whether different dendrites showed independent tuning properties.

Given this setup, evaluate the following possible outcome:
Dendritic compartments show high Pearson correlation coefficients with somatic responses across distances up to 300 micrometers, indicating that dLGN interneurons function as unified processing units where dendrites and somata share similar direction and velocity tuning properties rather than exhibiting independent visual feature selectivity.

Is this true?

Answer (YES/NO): YES